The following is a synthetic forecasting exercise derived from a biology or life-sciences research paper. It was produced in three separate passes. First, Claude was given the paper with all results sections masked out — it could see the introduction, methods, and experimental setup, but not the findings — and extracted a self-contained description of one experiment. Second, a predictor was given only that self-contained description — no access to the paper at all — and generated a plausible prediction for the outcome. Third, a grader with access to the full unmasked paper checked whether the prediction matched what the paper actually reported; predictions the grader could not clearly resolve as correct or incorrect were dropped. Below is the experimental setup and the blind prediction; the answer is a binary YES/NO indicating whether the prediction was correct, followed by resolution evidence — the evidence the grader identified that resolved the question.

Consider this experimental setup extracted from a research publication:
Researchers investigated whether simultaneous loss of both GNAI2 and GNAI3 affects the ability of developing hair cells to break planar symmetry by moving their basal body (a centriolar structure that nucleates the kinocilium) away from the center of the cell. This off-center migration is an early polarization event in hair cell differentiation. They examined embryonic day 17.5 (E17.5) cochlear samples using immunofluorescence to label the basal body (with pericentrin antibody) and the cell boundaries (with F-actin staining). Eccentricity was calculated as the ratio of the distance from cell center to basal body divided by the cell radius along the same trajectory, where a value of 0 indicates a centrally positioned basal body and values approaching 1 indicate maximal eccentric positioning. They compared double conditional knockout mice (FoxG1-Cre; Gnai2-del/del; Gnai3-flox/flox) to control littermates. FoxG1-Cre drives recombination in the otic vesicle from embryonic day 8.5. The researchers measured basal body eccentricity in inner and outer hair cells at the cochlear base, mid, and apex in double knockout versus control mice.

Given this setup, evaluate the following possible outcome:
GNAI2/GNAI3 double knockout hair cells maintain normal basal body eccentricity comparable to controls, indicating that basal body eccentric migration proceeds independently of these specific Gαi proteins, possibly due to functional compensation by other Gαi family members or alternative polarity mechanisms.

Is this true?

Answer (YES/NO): NO